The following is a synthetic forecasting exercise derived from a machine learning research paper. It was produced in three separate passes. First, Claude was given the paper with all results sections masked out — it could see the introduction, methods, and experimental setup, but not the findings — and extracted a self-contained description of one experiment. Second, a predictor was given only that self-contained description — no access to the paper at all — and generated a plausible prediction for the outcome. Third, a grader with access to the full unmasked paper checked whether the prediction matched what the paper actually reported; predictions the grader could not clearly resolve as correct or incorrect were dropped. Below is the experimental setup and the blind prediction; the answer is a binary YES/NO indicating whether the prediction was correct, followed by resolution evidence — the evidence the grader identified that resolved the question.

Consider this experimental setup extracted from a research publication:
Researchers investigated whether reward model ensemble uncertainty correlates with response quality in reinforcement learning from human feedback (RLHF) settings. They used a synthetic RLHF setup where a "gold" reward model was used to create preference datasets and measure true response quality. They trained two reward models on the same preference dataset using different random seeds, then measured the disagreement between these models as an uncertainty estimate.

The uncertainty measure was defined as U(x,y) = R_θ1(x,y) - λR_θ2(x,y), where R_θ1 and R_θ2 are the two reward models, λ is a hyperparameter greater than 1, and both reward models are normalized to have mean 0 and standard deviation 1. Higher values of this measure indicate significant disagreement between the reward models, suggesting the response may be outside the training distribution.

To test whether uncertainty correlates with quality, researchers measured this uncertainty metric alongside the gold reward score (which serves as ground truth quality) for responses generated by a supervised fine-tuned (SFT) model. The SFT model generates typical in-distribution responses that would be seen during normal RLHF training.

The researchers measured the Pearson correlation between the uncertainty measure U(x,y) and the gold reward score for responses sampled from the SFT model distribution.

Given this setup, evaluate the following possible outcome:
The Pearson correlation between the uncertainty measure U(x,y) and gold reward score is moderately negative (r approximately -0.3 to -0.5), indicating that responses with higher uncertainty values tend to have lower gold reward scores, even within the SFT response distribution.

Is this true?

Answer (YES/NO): NO